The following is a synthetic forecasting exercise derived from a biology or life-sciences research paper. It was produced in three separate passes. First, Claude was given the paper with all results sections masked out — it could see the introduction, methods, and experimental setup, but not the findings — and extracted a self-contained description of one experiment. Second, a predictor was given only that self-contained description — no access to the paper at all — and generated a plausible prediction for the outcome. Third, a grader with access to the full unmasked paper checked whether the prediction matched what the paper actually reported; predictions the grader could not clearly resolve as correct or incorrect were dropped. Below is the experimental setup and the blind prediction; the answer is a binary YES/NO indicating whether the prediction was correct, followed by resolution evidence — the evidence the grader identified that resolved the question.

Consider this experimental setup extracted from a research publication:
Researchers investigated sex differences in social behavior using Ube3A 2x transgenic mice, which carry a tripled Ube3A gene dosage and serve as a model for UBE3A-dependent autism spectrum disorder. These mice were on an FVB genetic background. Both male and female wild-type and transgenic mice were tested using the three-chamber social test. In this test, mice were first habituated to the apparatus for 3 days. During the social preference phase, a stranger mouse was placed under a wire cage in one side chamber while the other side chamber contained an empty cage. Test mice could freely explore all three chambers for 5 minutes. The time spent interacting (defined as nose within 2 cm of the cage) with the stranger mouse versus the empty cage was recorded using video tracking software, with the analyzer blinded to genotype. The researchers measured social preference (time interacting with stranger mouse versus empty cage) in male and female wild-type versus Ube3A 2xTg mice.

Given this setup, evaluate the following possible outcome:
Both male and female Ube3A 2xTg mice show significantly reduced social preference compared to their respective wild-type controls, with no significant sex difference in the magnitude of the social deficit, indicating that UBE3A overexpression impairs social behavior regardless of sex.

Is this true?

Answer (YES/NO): NO